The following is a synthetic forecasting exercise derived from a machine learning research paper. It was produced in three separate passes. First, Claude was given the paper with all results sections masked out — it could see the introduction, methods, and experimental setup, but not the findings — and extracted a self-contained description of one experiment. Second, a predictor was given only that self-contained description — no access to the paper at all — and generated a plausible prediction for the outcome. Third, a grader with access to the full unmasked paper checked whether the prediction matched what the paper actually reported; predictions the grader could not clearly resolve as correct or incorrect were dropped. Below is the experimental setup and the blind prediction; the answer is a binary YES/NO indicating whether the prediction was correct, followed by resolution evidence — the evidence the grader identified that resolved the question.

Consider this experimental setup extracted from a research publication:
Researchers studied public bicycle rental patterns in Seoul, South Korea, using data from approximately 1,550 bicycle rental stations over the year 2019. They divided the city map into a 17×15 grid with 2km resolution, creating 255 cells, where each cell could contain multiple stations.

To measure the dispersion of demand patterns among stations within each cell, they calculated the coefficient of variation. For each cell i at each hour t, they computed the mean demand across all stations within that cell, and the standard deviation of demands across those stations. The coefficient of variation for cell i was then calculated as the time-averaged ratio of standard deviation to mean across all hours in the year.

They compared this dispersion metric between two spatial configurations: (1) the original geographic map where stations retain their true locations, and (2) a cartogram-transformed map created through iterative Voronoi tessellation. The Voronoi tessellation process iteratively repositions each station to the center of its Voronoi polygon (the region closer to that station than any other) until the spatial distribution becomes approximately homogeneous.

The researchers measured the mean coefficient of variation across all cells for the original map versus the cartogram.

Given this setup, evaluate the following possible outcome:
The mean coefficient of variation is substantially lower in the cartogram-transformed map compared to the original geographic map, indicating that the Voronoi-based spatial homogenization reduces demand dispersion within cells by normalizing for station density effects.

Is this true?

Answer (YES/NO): NO